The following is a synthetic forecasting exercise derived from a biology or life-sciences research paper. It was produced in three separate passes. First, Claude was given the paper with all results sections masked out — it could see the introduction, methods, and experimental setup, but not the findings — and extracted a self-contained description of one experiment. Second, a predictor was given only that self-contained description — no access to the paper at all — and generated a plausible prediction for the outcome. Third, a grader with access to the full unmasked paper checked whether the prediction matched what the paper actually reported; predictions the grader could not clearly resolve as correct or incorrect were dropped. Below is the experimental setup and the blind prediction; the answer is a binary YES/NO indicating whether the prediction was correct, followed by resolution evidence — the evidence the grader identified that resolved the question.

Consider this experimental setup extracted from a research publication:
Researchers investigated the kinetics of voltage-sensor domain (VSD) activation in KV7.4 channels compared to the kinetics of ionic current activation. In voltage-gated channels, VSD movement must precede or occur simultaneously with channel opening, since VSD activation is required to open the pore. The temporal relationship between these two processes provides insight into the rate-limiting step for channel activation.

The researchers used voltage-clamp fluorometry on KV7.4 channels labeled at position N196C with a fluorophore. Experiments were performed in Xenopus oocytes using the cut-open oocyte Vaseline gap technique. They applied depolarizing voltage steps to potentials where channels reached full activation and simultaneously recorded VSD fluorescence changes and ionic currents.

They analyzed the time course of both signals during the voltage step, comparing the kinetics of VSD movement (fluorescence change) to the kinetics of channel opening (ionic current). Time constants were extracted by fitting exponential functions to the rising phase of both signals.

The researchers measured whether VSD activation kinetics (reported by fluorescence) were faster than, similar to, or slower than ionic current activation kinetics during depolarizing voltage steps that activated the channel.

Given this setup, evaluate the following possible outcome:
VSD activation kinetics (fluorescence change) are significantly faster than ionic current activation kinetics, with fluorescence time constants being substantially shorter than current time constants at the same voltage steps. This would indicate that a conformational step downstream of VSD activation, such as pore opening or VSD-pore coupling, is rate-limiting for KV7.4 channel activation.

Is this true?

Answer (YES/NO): NO